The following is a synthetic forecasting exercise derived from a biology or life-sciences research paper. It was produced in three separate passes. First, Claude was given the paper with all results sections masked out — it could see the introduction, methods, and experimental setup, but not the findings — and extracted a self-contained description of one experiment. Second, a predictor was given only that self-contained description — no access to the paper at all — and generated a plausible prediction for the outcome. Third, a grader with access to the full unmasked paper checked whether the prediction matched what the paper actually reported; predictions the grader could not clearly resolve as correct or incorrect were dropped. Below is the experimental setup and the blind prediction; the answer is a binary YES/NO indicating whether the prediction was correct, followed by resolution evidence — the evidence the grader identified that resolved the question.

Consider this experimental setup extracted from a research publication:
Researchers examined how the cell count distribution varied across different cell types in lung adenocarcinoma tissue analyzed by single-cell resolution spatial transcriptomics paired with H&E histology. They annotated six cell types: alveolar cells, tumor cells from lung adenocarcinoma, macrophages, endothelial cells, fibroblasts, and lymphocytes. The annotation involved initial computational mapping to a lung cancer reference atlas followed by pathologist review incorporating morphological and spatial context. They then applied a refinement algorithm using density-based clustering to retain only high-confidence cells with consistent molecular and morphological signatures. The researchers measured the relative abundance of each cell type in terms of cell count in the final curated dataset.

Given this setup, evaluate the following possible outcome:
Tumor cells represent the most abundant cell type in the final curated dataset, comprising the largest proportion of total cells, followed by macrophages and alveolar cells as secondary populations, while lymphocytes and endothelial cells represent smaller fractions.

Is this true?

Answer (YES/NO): NO